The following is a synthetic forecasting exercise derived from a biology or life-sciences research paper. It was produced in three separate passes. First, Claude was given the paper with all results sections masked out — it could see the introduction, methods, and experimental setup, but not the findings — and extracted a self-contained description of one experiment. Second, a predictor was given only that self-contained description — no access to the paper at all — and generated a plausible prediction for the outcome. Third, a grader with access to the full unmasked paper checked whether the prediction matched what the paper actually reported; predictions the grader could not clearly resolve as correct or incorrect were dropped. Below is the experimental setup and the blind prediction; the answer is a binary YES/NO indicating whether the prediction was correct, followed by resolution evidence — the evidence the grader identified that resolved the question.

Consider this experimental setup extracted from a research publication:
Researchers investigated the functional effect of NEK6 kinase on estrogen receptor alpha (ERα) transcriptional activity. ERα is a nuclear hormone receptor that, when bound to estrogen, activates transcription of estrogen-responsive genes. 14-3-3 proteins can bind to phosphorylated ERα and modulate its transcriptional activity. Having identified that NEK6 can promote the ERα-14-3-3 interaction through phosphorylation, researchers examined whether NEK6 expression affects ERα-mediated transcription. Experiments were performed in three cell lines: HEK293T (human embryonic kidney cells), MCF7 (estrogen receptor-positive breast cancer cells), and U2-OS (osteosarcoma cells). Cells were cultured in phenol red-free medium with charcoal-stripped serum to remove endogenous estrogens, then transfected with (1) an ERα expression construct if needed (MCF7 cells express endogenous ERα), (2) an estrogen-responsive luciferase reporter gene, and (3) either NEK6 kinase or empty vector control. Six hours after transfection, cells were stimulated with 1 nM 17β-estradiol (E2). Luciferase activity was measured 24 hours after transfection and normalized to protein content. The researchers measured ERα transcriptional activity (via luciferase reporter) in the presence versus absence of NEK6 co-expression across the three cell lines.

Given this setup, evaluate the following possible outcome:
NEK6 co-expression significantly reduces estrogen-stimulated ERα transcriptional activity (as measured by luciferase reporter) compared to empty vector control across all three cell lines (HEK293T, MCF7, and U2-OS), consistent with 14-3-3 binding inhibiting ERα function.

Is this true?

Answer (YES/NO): YES